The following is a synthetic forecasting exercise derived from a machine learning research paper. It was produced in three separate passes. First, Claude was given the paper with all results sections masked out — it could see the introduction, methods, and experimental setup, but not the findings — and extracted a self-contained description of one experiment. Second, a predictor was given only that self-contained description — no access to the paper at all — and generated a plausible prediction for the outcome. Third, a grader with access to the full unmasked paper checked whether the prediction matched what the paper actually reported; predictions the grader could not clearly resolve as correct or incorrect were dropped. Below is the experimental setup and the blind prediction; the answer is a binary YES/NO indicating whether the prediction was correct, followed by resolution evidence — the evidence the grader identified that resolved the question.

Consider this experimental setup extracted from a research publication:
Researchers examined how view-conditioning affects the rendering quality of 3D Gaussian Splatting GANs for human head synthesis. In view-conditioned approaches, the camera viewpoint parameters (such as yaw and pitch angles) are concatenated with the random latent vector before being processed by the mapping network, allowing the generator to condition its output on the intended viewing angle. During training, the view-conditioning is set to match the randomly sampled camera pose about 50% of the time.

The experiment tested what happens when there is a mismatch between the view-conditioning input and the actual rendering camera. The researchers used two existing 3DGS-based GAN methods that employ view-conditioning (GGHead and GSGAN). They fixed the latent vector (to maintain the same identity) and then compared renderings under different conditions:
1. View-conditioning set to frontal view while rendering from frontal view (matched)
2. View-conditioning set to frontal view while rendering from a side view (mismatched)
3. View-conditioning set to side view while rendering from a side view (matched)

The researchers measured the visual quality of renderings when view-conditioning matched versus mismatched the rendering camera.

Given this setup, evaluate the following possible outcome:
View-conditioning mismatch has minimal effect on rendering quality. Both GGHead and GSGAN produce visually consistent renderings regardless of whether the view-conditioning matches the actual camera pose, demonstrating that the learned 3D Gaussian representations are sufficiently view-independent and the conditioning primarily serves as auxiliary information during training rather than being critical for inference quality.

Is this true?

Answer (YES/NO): NO